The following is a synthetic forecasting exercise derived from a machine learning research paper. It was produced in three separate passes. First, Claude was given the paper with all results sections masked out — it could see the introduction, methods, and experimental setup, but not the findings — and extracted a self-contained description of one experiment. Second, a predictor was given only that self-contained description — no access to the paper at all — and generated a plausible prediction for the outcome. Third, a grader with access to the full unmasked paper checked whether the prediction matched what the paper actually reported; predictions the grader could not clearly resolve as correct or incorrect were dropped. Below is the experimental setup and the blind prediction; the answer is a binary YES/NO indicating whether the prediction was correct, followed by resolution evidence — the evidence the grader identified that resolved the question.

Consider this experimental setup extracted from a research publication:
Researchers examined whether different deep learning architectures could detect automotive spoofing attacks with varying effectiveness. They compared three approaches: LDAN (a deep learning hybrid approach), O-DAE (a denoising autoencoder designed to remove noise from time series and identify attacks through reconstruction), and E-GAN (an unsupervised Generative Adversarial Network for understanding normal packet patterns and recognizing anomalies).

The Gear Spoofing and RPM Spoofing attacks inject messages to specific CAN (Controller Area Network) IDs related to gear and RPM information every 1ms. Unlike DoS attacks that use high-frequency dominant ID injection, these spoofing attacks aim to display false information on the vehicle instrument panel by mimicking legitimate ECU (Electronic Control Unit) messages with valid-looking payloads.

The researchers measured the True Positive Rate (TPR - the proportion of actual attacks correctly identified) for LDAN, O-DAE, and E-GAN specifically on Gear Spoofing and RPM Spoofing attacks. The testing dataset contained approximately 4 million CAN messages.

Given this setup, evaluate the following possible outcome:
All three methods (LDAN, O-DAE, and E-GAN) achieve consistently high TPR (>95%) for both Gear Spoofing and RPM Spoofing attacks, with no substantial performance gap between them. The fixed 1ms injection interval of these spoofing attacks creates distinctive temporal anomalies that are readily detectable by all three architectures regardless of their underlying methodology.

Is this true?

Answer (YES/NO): NO